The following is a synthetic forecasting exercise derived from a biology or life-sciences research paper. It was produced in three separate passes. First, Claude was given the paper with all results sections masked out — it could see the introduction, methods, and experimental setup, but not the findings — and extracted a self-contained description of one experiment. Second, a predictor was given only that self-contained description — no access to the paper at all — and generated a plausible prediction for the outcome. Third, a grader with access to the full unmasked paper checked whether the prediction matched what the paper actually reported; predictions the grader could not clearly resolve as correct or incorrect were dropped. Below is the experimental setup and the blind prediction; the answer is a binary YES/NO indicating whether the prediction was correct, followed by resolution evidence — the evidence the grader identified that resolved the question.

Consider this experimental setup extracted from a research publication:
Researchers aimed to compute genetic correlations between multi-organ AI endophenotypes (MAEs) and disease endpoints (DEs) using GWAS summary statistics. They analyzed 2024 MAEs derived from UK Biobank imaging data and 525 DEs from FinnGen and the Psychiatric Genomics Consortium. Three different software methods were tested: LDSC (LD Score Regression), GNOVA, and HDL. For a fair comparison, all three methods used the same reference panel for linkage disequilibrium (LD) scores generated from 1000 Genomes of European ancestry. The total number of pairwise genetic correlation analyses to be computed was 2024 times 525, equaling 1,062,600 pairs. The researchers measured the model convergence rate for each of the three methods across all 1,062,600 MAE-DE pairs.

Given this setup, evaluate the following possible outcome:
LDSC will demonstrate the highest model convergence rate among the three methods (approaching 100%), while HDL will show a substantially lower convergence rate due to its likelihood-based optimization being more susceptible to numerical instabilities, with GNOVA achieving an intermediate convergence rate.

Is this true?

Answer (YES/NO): NO